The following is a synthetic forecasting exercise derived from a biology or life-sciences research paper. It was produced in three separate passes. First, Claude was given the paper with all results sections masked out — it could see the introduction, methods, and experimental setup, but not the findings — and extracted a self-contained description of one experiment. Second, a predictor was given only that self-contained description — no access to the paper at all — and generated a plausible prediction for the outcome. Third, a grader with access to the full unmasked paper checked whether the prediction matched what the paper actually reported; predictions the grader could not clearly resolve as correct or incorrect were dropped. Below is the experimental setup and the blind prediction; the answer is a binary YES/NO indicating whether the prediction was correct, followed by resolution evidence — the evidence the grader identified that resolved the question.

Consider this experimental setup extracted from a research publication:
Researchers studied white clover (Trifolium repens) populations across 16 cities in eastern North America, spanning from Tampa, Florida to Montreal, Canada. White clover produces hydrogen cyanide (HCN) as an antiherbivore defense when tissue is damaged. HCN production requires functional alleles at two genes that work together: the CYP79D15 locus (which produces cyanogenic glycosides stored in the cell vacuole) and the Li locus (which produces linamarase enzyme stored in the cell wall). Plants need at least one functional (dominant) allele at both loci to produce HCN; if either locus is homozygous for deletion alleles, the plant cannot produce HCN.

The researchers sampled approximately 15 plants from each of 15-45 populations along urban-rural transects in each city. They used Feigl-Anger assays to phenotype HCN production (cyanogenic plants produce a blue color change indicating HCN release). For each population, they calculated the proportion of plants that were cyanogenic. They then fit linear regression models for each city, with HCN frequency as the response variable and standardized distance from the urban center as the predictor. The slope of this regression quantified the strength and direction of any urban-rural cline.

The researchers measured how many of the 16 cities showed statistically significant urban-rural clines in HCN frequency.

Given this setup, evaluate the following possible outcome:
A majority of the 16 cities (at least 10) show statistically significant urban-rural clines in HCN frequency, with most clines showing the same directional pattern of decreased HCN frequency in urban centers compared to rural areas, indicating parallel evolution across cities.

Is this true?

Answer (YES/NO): NO